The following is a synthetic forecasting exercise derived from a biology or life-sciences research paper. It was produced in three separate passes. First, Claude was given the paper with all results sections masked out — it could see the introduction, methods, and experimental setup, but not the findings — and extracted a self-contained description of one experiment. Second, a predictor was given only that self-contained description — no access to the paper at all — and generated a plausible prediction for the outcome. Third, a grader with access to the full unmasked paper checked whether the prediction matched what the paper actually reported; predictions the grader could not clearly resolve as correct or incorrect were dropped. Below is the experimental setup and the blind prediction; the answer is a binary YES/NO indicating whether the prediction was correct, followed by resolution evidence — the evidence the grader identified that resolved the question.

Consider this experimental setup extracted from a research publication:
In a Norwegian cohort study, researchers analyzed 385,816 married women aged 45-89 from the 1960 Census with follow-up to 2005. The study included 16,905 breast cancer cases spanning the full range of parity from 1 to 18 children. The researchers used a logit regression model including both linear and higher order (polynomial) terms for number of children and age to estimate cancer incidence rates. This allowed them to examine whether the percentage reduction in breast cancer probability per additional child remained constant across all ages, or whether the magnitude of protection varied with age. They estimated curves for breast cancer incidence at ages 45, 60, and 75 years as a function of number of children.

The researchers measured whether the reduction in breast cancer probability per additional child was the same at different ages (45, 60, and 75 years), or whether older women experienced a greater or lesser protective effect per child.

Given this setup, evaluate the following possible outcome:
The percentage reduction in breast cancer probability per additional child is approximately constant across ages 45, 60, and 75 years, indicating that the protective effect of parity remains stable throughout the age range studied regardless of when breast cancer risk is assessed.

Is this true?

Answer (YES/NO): NO